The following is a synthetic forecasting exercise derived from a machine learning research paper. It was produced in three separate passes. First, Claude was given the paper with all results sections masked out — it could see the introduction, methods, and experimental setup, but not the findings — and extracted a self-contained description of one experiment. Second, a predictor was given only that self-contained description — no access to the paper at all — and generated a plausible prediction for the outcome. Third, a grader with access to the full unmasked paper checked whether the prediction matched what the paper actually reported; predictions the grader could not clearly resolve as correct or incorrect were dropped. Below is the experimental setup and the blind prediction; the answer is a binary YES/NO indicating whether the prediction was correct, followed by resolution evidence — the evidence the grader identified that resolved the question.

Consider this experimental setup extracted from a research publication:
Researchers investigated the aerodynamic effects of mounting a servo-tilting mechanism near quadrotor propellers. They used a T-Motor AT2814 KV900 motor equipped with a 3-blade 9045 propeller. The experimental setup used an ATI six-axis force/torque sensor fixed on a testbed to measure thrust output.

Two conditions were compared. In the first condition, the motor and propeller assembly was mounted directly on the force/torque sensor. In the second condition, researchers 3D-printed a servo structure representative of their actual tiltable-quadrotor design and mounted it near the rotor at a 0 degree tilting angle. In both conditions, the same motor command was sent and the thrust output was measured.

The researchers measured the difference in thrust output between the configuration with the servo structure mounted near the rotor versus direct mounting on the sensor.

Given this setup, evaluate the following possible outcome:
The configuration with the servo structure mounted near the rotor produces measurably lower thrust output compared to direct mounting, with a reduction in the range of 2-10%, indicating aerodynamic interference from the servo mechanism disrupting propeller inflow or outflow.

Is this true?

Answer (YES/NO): NO